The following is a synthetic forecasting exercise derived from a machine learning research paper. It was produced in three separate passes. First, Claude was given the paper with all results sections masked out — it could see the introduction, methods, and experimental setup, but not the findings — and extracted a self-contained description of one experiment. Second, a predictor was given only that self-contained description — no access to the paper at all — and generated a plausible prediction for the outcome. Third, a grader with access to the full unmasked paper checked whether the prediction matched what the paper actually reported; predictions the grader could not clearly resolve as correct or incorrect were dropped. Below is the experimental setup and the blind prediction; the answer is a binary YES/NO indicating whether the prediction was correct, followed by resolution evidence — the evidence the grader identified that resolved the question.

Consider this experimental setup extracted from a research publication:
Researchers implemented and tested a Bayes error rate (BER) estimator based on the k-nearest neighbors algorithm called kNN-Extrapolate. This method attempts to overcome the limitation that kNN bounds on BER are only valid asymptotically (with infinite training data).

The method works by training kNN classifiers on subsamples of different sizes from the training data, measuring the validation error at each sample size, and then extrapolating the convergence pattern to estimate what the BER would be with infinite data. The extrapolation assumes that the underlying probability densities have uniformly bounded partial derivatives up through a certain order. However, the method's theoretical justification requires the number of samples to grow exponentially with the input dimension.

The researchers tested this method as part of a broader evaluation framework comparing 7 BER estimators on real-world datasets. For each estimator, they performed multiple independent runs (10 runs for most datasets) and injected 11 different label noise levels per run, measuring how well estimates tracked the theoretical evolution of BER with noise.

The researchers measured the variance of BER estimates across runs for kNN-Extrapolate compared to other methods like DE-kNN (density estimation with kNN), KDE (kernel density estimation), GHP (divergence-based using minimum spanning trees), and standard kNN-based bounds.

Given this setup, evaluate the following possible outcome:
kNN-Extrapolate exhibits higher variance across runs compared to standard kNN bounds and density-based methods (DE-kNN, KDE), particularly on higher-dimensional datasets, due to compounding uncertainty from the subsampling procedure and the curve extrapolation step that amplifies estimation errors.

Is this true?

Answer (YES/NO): YES